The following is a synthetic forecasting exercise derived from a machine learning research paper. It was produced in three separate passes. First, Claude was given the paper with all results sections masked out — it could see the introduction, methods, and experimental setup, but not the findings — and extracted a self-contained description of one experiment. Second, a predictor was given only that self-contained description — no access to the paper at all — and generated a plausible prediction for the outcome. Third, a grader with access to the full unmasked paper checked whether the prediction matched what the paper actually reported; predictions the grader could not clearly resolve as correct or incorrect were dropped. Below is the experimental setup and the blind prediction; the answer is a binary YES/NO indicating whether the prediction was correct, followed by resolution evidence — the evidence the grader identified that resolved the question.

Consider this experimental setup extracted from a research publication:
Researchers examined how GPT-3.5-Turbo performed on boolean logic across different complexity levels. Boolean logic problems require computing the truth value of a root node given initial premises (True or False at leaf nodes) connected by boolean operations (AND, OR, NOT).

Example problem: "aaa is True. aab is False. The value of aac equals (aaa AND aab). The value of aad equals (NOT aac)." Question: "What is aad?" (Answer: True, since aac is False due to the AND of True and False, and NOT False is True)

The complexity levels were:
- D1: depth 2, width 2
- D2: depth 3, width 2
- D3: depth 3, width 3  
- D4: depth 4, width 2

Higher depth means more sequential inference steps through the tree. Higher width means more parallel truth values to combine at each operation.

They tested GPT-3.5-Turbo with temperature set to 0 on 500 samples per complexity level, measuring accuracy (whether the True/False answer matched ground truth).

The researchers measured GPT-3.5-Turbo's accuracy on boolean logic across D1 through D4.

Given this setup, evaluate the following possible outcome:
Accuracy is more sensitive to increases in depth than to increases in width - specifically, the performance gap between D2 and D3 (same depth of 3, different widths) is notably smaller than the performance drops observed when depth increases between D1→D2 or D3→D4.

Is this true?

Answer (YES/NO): NO